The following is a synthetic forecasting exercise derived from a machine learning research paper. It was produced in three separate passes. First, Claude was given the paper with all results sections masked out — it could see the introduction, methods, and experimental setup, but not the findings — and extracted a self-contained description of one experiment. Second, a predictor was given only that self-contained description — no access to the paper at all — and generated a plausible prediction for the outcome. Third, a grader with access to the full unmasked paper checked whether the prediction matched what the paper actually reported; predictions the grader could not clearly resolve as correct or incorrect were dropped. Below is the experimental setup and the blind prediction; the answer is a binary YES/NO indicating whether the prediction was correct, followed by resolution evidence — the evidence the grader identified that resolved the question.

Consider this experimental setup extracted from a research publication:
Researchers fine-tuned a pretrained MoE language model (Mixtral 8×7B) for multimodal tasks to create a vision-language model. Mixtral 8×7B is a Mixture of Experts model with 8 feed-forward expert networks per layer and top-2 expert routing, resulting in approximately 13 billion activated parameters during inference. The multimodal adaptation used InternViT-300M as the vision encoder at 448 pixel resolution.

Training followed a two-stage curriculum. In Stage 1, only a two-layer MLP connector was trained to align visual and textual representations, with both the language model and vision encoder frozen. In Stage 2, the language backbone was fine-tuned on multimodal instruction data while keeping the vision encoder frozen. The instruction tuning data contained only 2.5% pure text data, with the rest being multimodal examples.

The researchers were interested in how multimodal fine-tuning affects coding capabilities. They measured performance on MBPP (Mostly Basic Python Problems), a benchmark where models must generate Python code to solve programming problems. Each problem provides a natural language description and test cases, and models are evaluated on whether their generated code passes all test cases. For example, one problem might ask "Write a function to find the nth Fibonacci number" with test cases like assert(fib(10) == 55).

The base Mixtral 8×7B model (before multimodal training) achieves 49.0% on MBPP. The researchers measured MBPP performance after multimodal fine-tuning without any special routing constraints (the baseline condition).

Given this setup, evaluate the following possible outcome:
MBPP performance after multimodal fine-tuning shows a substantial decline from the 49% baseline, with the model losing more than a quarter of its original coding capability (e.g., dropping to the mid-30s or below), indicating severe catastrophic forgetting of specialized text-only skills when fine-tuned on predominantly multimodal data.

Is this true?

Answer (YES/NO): YES